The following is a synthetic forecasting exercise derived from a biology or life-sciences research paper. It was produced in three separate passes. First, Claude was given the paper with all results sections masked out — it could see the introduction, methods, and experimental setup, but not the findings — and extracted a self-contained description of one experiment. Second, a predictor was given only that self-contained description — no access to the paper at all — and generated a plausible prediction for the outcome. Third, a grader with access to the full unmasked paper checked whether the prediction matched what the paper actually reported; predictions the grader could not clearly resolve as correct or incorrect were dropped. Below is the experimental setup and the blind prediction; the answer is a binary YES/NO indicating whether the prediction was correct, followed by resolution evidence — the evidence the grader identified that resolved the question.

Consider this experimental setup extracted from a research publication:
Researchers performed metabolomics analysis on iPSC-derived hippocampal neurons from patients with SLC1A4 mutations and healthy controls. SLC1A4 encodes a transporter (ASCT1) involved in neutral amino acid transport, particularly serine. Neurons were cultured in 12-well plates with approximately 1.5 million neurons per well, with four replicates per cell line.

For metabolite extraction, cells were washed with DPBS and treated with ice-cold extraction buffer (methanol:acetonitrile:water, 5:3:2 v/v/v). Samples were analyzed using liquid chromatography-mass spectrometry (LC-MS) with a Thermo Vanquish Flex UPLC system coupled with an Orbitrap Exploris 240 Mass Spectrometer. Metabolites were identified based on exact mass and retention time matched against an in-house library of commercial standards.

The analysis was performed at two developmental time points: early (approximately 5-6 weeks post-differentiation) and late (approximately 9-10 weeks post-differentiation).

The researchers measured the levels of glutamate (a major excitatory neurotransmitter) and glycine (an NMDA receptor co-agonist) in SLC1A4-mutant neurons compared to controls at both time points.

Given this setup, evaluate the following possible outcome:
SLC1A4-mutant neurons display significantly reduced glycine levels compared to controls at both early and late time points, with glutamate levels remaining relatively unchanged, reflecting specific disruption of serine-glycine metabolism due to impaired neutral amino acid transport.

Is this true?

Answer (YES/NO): NO